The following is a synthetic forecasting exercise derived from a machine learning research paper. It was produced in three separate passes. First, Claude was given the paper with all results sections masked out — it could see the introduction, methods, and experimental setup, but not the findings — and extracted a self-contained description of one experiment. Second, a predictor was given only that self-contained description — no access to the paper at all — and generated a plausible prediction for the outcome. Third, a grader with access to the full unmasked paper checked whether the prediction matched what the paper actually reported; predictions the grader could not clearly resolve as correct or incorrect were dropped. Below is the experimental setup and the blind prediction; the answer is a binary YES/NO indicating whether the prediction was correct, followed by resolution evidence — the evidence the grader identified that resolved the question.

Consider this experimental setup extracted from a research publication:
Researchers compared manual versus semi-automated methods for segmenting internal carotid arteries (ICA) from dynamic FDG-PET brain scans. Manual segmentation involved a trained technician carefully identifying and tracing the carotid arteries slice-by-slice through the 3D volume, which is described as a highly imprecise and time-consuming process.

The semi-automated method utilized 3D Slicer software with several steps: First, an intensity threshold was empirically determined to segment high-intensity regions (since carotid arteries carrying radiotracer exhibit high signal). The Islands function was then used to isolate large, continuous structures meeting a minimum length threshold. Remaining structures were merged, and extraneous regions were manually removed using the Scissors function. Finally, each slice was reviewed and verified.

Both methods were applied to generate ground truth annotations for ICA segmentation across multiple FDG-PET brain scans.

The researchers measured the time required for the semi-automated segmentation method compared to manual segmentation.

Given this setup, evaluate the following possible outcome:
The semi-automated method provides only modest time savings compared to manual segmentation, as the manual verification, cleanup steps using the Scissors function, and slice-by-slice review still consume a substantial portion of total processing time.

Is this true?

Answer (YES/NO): NO